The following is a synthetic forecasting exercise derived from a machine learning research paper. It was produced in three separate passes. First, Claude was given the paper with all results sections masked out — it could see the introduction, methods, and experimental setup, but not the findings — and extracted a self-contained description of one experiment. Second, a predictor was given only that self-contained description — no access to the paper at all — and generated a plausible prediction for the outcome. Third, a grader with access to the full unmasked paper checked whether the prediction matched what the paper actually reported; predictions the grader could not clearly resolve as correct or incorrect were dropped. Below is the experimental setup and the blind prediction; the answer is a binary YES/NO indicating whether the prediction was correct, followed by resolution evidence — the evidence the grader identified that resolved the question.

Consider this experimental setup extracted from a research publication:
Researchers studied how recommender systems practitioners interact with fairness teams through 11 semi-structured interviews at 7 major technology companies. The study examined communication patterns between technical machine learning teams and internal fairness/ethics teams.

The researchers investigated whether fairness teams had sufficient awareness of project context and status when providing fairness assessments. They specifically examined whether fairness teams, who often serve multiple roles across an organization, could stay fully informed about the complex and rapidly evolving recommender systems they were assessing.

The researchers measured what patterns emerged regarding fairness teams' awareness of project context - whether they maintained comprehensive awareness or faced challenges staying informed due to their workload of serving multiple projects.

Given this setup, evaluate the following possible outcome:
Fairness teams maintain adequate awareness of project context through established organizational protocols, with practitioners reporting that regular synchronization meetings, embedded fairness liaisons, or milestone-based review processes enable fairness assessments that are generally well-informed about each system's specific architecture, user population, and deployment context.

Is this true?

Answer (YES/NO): NO